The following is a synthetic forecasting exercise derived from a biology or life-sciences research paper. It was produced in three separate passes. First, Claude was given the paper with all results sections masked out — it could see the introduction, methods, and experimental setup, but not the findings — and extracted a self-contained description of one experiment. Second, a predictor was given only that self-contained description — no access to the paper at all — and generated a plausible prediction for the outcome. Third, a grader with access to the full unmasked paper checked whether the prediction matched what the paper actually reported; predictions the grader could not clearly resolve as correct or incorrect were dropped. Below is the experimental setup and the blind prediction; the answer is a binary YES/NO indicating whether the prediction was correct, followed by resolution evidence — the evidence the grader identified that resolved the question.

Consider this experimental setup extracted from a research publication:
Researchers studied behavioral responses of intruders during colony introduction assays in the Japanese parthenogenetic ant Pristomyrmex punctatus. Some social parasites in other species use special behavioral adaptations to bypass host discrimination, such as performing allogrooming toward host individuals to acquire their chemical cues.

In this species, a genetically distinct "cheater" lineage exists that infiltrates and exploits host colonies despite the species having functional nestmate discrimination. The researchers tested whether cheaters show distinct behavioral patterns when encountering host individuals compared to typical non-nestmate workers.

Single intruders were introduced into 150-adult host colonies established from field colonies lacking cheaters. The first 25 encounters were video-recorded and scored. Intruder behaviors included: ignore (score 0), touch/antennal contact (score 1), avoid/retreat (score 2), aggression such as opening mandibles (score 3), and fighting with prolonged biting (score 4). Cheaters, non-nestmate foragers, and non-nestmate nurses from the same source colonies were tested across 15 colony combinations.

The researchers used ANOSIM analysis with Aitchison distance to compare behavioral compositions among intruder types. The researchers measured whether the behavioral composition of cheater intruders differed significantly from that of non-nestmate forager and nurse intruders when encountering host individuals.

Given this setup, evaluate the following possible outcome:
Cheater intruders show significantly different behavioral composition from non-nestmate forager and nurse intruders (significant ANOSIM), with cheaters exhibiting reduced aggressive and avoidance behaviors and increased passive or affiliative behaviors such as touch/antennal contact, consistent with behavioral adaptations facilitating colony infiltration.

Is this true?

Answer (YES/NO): NO